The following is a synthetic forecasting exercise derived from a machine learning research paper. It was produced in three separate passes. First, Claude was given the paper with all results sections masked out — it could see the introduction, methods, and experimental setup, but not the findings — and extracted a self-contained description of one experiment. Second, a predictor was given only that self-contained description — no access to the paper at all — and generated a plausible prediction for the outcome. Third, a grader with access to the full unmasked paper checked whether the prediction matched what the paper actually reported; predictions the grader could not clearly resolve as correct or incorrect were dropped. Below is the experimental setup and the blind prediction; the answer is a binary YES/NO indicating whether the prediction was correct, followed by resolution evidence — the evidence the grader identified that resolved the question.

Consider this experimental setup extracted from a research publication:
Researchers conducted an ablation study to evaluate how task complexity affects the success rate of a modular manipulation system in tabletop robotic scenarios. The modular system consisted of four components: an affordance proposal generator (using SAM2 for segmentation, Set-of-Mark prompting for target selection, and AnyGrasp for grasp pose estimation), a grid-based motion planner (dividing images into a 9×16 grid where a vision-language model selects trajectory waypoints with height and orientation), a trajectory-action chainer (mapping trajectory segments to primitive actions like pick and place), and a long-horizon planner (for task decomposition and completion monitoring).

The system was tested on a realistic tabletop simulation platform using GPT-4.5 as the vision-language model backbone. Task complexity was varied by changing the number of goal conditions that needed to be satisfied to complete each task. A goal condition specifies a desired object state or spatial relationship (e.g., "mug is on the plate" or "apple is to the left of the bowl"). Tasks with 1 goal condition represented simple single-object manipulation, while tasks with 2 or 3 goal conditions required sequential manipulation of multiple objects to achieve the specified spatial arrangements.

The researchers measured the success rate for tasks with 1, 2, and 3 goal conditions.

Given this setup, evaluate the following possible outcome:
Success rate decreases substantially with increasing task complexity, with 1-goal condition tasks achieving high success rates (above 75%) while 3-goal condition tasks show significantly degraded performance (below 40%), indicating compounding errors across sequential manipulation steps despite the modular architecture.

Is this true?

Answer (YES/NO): NO